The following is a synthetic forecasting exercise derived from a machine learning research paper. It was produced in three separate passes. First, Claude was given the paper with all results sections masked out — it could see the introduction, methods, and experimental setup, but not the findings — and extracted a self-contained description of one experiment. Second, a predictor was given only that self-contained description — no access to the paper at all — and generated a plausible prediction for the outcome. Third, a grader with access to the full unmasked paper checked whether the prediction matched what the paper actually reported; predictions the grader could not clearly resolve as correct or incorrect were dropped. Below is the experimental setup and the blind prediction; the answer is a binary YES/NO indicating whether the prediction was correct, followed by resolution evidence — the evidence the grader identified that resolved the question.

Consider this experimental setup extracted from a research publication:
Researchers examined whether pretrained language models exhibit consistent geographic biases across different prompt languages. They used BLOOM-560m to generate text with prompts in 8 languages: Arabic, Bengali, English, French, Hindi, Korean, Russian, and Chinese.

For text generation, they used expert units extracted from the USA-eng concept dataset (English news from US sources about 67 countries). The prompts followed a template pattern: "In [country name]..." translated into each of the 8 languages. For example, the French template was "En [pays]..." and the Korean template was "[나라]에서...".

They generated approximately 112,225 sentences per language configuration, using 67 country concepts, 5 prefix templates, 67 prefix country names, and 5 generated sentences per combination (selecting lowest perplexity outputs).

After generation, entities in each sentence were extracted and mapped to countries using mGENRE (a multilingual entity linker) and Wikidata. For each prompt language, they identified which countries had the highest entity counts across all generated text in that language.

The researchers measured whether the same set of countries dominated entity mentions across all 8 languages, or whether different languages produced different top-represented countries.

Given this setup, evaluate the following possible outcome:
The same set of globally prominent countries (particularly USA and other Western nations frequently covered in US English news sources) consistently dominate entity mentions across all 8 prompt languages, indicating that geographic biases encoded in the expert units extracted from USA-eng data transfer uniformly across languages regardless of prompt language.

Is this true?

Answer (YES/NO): YES